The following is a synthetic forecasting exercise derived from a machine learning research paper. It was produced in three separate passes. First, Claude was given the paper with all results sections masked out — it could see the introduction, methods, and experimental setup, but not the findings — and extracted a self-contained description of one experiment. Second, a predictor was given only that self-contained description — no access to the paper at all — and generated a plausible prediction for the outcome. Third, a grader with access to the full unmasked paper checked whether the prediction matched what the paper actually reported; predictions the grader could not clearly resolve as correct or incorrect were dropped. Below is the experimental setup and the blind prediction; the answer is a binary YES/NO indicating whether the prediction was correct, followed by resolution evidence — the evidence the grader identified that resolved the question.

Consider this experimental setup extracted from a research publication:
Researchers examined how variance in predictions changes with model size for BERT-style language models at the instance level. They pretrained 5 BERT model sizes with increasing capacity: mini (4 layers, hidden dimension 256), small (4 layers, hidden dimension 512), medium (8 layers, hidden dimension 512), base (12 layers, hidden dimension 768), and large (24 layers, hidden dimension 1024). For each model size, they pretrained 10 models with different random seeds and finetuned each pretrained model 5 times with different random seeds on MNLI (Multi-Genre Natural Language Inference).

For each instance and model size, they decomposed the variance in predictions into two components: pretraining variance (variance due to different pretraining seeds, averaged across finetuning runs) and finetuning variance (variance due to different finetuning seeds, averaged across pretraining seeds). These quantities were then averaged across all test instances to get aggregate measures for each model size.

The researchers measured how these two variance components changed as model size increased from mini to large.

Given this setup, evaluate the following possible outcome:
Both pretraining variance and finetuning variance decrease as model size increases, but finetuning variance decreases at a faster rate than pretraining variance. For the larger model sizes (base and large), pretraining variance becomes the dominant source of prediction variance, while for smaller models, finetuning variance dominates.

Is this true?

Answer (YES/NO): NO